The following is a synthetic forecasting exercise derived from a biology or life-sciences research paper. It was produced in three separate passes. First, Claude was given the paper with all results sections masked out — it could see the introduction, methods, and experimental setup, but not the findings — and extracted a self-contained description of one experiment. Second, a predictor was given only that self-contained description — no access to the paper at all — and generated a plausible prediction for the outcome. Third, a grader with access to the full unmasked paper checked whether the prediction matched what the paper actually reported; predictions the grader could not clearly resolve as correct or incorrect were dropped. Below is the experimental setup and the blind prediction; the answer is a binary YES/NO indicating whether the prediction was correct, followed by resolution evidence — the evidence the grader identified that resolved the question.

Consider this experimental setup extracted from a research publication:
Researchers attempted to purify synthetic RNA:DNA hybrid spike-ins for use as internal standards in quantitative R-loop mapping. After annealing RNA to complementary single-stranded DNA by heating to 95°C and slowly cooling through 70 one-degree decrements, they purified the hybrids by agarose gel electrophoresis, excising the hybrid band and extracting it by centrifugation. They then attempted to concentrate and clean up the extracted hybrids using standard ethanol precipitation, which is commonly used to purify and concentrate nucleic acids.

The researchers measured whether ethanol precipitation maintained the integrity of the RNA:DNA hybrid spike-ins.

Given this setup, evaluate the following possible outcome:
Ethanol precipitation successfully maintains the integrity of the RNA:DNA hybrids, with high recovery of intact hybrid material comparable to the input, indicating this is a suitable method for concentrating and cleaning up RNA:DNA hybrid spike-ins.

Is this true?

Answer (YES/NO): NO